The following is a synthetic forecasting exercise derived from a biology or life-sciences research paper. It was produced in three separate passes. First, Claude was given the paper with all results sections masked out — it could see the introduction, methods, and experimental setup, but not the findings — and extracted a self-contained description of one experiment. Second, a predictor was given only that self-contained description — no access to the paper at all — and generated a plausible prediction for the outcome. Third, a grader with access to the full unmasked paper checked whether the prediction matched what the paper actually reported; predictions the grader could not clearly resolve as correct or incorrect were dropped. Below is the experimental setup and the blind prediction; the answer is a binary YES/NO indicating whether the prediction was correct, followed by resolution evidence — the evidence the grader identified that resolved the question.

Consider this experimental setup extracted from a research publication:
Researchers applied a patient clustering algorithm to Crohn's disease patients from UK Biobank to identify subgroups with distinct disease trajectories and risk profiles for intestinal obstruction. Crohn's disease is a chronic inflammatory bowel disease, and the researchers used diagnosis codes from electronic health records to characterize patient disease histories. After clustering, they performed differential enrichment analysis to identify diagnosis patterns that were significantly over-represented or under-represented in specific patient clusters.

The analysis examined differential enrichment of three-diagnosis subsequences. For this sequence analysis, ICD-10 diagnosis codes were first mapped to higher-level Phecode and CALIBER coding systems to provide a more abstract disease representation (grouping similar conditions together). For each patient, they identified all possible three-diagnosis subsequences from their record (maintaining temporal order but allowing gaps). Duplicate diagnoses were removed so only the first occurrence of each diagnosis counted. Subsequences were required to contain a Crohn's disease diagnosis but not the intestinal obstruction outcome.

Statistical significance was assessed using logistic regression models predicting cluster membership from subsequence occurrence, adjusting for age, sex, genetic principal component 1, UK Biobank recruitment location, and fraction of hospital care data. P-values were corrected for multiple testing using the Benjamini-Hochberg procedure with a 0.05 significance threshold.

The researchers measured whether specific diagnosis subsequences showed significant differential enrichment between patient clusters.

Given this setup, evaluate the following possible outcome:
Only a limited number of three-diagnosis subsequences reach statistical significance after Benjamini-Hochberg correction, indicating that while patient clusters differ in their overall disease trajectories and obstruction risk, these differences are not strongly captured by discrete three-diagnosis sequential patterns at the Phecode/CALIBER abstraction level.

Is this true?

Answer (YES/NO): NO